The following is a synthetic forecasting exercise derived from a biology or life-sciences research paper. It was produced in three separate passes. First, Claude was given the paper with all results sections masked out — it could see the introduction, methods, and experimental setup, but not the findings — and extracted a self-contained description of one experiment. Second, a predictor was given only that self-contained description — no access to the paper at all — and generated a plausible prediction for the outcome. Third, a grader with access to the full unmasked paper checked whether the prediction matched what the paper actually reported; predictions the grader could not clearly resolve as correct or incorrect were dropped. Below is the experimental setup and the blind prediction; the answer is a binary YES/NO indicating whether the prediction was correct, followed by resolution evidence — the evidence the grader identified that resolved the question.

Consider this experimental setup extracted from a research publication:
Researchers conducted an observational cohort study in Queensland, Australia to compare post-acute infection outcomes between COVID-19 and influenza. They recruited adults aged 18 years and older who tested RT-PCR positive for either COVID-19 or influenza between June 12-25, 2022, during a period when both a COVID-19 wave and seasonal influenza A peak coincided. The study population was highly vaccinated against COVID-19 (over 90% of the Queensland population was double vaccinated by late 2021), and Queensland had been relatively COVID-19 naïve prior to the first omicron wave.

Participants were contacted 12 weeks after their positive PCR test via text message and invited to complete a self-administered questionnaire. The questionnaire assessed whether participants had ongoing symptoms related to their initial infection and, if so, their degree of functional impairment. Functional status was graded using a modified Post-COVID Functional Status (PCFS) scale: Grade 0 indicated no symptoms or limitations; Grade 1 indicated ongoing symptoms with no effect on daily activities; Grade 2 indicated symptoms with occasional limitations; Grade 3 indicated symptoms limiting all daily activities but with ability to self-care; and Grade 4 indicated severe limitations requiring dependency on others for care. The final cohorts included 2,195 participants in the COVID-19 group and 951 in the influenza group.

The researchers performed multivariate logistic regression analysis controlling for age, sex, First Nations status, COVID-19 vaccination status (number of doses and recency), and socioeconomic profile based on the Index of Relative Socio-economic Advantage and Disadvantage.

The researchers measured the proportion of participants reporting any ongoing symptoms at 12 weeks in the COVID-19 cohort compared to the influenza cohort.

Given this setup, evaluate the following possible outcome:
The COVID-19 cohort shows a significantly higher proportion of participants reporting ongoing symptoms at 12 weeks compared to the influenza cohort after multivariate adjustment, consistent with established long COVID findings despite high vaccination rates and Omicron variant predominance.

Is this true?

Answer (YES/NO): NO